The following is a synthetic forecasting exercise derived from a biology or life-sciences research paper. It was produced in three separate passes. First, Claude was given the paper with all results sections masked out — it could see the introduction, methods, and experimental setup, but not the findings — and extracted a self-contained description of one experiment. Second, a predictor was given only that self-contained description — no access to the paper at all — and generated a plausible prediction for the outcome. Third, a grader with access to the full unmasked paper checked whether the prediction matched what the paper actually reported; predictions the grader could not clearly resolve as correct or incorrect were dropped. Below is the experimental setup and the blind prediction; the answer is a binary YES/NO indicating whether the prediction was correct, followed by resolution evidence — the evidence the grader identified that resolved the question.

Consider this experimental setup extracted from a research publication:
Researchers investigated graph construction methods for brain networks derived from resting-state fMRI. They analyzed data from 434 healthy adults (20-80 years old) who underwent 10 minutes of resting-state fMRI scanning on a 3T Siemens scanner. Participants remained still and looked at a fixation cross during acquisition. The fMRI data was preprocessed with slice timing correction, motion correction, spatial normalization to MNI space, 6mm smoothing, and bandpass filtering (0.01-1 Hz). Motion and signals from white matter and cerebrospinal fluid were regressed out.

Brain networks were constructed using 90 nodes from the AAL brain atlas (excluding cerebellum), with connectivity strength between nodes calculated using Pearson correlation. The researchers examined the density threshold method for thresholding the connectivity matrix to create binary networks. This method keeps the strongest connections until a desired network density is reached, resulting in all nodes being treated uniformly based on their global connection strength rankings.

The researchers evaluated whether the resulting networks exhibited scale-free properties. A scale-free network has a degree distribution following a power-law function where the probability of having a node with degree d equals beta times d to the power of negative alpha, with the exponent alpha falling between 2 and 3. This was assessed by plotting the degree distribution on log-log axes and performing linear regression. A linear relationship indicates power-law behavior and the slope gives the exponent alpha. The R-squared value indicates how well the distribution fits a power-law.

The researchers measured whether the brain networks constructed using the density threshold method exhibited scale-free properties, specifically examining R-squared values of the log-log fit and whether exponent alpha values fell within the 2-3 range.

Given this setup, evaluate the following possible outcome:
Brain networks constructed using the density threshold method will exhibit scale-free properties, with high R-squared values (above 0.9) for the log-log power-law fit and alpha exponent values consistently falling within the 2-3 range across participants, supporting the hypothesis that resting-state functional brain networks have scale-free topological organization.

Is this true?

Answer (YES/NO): NO